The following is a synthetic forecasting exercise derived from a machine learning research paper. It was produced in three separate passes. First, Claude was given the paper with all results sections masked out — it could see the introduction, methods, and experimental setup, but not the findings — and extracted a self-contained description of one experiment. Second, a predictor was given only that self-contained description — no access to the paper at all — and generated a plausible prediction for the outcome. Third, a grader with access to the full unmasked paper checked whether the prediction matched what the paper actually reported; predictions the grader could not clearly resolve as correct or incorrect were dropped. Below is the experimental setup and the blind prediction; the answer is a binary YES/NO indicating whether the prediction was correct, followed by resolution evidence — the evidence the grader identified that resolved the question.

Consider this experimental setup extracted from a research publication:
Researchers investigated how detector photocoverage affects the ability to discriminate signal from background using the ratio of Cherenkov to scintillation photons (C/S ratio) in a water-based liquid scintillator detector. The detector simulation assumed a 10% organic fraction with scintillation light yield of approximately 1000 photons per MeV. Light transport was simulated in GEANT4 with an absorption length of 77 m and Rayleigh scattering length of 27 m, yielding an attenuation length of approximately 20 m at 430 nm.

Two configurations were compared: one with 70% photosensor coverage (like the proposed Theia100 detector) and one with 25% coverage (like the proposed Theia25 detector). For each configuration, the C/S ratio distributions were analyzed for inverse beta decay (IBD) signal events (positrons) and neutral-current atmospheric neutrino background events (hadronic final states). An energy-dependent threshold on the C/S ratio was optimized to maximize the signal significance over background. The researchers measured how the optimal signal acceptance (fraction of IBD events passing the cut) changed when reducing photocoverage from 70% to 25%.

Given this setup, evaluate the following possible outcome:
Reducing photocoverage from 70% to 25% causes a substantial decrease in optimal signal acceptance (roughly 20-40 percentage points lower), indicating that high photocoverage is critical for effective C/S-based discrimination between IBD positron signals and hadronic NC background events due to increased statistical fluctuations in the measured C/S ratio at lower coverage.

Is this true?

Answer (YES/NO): NO